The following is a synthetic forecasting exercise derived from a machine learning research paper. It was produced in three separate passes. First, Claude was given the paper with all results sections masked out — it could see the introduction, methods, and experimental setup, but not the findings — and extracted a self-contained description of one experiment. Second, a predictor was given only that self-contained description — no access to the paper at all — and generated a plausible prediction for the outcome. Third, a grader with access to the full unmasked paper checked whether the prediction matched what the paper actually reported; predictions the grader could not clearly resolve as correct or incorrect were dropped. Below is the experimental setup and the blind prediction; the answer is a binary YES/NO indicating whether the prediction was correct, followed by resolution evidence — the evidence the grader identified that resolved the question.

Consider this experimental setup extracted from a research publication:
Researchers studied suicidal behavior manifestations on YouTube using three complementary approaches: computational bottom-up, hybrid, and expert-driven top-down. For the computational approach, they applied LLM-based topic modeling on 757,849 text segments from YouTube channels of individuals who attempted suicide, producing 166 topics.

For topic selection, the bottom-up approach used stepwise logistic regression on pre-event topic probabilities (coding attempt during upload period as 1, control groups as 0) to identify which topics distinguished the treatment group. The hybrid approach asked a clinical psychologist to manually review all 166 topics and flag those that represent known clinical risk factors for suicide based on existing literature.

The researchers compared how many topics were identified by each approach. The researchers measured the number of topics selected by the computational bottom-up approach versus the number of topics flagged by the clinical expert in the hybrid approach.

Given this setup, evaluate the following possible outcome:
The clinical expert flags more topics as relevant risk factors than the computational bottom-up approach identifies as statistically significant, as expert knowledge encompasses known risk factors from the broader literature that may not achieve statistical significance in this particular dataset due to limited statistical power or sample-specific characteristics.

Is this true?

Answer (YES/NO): YES